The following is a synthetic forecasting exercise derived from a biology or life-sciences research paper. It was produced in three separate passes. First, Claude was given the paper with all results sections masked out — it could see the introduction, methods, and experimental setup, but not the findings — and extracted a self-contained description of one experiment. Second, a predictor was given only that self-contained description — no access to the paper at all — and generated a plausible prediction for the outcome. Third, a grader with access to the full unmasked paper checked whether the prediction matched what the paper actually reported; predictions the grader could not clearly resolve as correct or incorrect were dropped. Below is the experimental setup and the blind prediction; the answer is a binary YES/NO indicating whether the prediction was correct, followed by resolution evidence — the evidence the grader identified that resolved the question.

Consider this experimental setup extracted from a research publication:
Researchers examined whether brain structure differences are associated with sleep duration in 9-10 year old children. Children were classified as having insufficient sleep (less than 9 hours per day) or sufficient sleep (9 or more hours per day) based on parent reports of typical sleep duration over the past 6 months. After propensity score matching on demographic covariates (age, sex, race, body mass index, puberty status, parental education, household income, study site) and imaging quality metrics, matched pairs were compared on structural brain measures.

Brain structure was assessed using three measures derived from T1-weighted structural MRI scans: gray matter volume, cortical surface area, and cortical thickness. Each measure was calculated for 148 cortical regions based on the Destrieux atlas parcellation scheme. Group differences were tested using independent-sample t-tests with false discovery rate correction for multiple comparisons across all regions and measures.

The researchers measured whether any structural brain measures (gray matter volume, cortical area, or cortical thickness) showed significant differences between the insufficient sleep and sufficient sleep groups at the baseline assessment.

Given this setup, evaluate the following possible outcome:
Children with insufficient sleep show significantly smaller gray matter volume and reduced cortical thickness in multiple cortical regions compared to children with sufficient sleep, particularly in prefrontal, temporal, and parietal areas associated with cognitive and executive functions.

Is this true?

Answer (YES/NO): NO